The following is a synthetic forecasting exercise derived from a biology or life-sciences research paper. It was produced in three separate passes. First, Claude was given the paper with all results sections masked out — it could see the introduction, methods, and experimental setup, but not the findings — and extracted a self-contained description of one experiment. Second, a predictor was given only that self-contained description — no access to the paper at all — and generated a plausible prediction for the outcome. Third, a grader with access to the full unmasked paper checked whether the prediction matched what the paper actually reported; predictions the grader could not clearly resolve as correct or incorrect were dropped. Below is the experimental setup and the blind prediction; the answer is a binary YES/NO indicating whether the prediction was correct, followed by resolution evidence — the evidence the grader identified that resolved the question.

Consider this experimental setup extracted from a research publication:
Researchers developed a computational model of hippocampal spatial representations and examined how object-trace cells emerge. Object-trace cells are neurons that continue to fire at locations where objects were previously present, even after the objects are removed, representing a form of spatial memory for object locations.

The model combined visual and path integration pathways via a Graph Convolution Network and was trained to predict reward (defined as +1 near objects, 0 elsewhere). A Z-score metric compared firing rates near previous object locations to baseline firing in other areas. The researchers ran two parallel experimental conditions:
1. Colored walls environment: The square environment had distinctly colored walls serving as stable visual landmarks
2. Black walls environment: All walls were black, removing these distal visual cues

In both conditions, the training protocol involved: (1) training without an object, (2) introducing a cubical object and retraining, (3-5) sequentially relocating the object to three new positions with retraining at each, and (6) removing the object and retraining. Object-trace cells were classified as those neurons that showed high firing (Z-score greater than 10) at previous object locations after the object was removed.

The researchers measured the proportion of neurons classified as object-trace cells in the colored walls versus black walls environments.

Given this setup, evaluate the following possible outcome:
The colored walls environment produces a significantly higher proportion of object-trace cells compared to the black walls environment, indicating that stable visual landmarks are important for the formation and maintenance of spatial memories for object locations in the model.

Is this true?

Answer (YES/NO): YES